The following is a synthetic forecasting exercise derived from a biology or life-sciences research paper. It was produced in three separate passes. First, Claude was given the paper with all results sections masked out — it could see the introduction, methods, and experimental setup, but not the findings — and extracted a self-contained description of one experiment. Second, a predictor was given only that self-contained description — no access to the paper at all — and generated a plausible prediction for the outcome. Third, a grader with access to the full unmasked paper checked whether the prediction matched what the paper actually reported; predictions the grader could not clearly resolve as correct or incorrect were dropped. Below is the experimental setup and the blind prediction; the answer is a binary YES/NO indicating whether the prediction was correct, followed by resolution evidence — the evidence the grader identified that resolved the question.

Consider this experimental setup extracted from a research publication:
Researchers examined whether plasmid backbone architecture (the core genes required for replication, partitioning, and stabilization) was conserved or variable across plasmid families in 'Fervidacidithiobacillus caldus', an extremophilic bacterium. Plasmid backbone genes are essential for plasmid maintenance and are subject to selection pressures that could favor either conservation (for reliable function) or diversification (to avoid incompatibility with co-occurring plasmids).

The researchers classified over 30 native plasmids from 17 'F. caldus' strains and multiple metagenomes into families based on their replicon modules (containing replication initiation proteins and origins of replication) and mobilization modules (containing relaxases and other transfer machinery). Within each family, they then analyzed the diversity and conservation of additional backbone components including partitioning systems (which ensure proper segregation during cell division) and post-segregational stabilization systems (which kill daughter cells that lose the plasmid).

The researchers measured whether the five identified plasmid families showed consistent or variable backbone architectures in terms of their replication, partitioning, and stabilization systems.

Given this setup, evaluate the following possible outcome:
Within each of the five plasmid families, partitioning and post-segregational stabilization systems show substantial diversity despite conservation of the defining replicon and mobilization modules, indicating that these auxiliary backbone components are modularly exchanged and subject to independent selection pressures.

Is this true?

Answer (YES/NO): NO